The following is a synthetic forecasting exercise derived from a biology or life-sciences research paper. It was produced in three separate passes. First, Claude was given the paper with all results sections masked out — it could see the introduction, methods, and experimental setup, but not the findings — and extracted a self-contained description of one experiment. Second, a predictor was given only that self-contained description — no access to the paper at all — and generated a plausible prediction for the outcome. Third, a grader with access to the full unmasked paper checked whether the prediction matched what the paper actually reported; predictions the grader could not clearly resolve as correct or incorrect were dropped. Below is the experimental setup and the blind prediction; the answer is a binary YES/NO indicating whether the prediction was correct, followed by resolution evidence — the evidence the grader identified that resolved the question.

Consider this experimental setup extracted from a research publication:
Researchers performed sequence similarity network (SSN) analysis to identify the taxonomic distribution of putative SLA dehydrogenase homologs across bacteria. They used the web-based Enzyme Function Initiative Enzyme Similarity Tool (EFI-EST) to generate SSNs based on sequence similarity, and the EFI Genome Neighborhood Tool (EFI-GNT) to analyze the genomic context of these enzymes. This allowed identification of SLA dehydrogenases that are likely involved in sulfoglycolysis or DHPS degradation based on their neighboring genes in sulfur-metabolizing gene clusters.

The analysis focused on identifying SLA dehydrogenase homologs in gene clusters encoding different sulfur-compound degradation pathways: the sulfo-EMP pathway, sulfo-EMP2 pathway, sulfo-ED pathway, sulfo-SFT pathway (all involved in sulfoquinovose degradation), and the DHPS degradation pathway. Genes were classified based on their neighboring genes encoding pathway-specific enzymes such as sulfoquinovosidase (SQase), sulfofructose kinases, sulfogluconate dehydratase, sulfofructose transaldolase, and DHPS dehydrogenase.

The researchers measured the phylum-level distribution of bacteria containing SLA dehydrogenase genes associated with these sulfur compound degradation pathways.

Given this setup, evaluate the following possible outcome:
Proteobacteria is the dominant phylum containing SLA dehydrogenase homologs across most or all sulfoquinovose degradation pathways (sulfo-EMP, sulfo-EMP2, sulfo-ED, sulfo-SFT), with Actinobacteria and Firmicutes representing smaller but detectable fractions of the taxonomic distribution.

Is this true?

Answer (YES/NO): NO